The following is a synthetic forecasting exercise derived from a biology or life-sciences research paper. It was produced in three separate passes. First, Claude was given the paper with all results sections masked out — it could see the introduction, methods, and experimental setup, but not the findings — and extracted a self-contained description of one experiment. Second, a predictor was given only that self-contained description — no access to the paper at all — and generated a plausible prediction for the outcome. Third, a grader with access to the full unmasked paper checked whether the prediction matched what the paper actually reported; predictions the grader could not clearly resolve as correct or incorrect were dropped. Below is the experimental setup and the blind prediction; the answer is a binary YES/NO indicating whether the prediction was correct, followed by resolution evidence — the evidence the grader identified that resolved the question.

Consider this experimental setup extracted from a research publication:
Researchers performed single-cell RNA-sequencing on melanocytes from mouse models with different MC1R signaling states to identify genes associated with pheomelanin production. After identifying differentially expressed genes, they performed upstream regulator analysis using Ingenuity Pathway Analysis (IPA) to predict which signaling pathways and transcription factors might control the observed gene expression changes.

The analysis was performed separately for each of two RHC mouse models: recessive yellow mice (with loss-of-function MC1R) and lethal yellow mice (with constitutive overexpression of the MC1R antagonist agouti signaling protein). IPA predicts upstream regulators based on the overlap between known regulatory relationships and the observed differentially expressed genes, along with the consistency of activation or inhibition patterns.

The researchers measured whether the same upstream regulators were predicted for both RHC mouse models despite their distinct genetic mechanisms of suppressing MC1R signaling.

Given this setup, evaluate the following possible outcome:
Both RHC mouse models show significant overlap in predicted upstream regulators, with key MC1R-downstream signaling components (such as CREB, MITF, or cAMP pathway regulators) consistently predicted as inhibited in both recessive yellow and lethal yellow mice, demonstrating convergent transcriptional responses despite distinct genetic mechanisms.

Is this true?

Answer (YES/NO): NO